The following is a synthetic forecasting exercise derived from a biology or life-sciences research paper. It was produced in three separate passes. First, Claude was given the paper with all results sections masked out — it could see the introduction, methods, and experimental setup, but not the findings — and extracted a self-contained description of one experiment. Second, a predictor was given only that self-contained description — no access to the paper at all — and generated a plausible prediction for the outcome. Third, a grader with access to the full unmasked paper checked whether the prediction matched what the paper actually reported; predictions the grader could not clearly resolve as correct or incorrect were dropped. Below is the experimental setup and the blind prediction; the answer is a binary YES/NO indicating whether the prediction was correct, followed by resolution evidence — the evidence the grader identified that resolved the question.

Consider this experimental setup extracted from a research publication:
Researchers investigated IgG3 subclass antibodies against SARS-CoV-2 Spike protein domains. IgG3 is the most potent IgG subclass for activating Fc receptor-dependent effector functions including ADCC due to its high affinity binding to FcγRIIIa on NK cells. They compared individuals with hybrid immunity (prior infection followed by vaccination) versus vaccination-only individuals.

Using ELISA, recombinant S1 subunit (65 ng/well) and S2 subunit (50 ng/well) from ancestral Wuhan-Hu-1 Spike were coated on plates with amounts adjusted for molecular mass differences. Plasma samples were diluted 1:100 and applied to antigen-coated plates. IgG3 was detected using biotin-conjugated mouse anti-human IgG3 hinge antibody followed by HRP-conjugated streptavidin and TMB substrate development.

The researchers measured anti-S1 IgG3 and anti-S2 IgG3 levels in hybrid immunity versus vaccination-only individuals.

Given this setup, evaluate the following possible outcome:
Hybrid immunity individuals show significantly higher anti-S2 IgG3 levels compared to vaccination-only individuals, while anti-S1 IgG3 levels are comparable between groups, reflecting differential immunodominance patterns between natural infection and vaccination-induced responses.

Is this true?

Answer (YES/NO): NO